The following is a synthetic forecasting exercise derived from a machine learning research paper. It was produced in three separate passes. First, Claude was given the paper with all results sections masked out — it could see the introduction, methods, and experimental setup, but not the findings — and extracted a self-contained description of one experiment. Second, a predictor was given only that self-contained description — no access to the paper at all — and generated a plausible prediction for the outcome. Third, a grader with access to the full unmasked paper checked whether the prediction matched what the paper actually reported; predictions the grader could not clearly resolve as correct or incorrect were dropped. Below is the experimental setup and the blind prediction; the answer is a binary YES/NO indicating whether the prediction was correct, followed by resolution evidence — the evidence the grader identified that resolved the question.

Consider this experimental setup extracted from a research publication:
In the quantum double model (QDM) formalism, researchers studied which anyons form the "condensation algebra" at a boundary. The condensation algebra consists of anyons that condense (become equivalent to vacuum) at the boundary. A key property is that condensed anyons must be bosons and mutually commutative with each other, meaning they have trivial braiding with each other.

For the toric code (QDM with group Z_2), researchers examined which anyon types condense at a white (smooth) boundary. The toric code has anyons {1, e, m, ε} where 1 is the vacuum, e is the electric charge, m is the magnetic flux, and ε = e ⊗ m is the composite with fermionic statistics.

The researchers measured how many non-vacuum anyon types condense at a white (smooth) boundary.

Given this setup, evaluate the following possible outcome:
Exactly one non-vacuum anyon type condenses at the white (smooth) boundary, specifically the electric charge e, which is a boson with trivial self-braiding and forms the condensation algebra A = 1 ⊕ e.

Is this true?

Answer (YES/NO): NO